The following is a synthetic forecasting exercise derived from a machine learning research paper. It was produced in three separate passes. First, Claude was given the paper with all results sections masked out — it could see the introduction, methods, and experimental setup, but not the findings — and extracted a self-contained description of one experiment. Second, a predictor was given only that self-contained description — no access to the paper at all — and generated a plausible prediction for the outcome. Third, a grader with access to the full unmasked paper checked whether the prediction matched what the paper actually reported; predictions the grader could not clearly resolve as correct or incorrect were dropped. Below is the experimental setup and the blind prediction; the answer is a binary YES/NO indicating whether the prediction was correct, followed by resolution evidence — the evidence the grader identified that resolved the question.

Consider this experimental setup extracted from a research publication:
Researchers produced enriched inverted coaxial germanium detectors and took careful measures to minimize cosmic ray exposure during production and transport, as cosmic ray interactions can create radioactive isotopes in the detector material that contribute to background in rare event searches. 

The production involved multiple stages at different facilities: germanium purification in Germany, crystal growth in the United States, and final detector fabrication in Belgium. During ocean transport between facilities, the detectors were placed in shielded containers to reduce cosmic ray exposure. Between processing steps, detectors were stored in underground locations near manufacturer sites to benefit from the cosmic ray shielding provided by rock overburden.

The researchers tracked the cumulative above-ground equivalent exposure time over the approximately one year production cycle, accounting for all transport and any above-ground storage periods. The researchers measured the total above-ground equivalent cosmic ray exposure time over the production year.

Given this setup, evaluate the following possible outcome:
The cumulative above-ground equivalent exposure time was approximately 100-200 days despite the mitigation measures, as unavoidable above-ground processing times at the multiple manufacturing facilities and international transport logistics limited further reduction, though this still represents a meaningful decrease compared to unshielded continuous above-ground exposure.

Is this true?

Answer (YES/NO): NO